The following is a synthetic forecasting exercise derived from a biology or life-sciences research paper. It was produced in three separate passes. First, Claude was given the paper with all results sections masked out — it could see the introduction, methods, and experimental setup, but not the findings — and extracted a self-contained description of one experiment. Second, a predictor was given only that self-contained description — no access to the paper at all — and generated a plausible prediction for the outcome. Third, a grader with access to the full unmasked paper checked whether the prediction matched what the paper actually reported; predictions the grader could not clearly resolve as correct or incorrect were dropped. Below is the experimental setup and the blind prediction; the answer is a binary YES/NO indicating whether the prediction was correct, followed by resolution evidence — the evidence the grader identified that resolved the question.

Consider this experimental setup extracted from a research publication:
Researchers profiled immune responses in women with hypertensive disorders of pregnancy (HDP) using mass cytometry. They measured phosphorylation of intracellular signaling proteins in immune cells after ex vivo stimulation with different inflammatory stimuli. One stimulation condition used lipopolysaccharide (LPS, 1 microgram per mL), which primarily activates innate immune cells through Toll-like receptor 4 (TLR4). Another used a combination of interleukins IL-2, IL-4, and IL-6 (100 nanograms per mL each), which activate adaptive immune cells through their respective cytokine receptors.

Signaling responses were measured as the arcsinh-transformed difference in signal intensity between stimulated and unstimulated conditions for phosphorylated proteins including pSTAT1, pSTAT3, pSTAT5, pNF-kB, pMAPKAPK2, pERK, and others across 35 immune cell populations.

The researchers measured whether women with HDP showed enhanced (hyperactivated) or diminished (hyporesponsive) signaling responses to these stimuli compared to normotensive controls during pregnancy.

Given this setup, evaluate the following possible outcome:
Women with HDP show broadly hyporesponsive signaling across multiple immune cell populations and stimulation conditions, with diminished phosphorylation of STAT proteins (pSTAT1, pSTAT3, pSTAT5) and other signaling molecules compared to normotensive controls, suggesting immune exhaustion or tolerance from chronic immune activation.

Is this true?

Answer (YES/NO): NO